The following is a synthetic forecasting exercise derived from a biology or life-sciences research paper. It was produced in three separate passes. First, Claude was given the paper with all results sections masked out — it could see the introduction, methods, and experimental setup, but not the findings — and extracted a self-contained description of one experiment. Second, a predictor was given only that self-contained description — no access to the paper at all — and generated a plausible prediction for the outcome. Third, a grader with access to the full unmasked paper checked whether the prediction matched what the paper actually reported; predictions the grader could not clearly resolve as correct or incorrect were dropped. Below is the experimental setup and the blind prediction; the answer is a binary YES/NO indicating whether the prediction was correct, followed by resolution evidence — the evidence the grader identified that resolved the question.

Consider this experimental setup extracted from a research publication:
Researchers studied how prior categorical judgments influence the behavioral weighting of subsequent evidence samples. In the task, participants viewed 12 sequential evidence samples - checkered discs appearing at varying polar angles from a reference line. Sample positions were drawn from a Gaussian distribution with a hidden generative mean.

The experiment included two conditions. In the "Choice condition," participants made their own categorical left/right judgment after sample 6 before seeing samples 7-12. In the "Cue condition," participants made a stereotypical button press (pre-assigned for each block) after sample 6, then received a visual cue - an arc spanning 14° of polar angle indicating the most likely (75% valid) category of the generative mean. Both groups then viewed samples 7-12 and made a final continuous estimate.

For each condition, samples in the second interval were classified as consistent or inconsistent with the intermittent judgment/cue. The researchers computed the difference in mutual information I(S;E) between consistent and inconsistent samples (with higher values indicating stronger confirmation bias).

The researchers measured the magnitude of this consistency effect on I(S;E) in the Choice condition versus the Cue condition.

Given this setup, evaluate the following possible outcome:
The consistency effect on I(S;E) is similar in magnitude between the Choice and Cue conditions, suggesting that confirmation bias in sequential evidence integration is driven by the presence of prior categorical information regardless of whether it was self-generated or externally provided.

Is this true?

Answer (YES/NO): NO